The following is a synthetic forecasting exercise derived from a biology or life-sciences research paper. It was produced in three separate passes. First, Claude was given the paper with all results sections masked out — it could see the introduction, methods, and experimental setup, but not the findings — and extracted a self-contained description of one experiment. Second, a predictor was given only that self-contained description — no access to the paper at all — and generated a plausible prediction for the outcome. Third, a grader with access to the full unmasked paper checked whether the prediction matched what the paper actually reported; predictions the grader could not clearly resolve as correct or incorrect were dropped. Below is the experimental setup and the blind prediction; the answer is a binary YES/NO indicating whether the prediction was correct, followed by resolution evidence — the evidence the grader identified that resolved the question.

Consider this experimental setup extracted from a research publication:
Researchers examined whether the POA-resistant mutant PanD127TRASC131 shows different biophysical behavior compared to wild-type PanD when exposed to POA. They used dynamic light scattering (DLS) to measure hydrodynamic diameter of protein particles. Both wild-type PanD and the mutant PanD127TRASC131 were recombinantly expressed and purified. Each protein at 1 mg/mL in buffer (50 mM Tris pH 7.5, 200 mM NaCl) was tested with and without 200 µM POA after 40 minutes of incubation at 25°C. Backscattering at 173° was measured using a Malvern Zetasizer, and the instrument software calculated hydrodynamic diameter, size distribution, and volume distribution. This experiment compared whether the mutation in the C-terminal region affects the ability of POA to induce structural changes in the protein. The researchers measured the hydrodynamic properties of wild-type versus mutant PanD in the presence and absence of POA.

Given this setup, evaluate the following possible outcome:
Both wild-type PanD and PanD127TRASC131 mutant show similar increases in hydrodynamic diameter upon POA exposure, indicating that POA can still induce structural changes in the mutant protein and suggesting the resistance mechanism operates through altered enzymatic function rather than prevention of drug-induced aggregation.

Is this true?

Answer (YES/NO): NO